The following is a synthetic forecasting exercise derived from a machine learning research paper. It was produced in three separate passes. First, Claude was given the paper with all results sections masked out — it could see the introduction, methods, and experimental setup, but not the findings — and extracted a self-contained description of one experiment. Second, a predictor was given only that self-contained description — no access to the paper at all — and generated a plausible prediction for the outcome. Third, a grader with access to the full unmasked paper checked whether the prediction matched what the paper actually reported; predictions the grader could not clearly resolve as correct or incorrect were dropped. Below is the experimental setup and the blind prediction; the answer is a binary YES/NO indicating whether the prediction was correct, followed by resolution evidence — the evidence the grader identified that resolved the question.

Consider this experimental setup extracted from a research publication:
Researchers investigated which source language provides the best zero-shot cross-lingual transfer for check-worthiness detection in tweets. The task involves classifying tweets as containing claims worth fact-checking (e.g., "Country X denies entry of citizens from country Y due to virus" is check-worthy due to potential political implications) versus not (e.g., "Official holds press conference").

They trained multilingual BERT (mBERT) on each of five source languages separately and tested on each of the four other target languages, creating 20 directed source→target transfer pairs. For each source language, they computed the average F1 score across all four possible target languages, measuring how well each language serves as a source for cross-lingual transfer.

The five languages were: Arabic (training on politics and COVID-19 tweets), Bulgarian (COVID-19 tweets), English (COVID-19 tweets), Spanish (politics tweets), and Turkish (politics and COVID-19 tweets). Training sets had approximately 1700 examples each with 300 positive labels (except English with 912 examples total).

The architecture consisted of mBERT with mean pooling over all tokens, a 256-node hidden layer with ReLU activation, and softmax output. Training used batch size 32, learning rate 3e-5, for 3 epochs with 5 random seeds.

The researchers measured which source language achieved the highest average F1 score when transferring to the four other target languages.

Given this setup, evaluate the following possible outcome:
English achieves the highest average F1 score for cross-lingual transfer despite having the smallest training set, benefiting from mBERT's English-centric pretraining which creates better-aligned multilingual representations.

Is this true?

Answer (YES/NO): YES